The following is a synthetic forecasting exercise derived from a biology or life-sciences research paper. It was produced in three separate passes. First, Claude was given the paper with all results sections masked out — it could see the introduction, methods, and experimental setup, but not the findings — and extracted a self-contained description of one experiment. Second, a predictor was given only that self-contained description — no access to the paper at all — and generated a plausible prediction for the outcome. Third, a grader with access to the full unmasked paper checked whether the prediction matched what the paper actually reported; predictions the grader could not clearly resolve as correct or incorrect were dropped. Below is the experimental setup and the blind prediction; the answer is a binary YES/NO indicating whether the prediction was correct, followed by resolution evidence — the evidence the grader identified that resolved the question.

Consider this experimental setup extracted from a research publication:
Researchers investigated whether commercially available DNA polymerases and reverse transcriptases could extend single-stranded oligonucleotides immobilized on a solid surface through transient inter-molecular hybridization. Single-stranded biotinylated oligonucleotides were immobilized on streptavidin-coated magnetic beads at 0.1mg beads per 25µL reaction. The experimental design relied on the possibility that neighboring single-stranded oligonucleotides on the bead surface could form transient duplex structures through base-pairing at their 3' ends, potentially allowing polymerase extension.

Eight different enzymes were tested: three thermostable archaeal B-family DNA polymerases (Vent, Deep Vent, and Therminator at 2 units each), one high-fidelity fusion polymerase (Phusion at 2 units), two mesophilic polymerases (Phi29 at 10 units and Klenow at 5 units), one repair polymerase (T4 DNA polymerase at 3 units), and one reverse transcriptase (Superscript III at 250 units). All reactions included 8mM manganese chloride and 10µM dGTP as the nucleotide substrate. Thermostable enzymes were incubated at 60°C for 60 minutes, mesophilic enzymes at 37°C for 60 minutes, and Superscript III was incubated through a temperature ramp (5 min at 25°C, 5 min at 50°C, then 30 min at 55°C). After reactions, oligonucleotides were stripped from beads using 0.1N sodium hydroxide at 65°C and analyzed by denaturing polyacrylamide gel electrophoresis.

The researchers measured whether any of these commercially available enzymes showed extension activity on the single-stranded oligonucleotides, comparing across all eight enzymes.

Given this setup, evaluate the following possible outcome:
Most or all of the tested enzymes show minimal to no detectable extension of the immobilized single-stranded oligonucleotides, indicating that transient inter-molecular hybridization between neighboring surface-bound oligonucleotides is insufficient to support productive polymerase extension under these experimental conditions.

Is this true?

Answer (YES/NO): NO